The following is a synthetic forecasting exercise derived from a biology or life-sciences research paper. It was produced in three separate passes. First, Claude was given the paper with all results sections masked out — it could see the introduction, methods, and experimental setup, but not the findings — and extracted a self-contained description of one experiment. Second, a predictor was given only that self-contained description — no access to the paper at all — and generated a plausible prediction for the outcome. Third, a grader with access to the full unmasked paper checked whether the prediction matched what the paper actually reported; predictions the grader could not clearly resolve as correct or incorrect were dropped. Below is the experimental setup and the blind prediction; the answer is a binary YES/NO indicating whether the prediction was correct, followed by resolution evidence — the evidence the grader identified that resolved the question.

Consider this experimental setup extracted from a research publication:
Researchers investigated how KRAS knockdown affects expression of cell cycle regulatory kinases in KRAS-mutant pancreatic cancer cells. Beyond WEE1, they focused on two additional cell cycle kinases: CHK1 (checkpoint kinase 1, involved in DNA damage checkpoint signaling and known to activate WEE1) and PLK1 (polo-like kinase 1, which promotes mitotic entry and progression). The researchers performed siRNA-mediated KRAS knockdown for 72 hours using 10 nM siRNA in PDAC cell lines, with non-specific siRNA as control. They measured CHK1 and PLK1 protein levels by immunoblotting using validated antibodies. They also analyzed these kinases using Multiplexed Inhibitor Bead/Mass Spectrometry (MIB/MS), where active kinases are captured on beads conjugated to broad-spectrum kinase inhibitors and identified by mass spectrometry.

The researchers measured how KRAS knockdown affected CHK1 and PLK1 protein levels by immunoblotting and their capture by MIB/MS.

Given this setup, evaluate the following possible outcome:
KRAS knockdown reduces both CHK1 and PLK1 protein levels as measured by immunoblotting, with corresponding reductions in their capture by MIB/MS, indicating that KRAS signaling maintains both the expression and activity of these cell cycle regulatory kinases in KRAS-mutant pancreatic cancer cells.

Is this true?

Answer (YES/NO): YES